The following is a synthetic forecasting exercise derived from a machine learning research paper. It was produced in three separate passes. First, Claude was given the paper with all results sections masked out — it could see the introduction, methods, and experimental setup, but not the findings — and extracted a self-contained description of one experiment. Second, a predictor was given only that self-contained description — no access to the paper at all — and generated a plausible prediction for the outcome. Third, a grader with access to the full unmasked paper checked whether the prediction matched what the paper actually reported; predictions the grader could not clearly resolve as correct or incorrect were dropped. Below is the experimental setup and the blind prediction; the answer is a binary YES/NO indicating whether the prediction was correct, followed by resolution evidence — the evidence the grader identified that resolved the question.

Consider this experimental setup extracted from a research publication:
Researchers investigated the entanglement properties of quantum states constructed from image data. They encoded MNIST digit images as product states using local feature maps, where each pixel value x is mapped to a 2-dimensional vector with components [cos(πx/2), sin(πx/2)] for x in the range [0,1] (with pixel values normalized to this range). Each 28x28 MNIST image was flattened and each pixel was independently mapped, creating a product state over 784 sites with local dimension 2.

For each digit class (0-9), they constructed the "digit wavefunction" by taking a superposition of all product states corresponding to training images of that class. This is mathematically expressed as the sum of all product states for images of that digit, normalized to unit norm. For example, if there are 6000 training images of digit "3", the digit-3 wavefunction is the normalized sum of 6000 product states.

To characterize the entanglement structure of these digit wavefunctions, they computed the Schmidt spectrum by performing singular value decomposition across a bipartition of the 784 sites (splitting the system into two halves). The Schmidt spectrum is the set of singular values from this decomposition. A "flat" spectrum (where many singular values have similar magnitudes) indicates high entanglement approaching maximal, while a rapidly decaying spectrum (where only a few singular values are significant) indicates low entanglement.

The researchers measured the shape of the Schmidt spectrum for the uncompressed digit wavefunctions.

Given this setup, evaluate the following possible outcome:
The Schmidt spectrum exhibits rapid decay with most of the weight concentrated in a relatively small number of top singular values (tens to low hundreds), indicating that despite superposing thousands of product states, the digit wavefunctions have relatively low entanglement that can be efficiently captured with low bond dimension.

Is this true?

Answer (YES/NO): NO